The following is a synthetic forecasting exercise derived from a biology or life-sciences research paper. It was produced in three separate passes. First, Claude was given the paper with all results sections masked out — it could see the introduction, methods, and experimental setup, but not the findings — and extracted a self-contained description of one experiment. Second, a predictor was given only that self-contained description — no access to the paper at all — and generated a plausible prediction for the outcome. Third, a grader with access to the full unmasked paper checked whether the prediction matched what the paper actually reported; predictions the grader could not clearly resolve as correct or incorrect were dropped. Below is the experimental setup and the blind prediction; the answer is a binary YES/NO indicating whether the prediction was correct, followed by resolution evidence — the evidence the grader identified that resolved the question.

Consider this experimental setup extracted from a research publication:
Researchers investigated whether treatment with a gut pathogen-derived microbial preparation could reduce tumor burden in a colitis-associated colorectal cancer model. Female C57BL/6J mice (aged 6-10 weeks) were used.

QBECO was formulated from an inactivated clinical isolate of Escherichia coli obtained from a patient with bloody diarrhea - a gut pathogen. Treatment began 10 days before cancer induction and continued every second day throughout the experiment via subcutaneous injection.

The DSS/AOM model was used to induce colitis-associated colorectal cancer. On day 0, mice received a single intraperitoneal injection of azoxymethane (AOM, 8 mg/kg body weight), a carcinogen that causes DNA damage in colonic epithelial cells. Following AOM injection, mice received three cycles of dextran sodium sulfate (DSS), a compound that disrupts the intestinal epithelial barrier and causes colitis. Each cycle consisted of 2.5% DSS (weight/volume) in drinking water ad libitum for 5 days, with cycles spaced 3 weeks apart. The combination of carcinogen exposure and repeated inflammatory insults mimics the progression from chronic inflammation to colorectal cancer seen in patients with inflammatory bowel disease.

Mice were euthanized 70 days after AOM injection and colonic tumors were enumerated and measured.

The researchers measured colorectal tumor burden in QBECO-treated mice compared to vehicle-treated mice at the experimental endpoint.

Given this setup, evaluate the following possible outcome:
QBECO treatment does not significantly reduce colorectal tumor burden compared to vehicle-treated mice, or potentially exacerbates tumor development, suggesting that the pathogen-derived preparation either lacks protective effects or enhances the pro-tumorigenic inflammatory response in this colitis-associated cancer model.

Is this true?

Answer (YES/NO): NO